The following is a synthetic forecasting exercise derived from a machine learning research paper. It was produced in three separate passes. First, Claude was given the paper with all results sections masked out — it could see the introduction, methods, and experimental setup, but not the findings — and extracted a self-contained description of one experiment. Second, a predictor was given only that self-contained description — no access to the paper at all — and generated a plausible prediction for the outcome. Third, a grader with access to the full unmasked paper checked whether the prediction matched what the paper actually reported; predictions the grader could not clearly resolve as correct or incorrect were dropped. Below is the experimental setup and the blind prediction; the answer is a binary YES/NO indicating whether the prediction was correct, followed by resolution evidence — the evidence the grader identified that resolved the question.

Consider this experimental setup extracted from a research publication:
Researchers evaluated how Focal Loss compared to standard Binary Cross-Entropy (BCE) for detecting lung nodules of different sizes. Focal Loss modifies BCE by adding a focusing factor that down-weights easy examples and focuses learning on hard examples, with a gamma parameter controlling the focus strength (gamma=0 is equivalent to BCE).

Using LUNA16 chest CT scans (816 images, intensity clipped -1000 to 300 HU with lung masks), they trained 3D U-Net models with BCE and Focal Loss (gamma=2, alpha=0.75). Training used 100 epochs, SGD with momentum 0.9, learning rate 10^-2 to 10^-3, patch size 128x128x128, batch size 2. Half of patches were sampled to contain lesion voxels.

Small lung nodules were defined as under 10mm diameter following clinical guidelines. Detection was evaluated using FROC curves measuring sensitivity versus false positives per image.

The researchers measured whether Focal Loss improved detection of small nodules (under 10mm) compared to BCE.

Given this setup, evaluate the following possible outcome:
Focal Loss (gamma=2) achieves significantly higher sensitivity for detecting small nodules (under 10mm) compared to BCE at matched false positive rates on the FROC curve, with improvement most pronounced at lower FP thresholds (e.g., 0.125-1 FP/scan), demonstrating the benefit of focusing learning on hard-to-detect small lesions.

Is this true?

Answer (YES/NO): NO